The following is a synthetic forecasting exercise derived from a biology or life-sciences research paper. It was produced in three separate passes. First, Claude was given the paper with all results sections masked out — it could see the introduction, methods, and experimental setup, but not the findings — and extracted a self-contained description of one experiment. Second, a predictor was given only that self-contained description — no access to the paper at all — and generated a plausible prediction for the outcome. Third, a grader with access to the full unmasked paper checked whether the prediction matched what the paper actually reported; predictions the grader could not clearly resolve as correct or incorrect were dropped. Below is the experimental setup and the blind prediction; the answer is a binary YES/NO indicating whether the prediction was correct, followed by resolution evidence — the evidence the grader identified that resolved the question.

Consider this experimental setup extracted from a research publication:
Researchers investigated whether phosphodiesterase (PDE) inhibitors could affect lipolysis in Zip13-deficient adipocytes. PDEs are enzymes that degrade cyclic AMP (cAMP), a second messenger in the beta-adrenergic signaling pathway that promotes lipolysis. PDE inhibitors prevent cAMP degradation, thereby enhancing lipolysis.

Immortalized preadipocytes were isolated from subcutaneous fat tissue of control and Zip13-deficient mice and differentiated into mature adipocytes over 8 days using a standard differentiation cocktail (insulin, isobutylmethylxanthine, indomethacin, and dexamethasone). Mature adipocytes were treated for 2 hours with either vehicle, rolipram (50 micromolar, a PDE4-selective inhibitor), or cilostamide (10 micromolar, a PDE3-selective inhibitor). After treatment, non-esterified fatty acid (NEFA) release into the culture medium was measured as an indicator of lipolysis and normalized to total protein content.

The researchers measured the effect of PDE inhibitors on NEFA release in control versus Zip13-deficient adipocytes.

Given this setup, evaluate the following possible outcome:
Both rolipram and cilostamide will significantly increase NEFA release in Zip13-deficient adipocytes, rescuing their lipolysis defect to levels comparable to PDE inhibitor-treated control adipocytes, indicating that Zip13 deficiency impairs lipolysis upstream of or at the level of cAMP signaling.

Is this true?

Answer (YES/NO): NO